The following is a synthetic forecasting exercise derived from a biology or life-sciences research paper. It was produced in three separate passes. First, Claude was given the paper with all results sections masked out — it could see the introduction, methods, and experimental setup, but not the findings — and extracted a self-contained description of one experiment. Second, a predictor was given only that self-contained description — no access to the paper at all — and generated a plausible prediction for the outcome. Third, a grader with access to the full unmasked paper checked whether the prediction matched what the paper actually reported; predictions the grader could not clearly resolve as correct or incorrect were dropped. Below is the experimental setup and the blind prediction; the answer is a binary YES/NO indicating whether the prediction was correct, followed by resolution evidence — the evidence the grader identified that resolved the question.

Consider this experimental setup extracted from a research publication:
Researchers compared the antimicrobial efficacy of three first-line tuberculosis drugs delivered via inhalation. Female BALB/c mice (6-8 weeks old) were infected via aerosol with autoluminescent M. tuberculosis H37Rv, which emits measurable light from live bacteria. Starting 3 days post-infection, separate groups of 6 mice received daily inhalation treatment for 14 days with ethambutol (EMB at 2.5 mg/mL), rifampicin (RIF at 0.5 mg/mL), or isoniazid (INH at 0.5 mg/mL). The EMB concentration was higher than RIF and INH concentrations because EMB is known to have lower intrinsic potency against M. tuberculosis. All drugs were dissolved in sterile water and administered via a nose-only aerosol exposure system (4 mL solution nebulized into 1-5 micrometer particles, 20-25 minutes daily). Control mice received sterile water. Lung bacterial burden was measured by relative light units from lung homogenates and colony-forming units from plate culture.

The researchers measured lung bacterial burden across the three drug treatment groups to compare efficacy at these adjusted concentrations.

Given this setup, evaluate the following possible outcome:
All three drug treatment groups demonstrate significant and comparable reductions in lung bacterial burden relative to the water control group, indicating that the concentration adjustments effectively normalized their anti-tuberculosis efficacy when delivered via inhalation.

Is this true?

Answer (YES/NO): NO